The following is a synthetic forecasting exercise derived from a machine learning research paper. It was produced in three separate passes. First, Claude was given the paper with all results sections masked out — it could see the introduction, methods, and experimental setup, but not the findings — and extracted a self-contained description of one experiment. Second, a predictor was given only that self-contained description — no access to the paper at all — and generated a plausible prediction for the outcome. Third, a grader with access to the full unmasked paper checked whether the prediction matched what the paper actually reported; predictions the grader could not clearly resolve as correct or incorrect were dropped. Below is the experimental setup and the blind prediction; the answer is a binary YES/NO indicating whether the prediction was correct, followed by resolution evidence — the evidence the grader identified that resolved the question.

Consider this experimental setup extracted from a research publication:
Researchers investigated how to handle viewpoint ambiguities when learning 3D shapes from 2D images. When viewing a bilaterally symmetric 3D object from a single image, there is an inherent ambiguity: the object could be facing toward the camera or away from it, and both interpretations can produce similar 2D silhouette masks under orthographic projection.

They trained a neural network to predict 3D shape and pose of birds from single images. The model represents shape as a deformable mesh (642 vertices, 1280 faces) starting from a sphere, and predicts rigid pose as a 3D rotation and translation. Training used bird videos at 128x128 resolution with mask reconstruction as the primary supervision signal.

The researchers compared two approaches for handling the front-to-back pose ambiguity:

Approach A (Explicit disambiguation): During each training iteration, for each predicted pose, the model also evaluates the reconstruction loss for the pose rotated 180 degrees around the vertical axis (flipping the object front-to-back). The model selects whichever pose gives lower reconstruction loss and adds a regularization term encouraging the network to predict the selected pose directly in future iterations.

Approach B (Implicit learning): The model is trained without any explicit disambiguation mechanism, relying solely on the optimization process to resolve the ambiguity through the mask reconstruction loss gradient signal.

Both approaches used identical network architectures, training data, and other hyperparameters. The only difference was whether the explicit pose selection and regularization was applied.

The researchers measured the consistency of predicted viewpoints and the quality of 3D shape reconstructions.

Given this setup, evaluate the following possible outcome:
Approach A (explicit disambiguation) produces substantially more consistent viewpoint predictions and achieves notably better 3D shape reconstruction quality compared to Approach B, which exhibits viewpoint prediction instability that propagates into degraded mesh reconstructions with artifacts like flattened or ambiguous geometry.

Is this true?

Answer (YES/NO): YES